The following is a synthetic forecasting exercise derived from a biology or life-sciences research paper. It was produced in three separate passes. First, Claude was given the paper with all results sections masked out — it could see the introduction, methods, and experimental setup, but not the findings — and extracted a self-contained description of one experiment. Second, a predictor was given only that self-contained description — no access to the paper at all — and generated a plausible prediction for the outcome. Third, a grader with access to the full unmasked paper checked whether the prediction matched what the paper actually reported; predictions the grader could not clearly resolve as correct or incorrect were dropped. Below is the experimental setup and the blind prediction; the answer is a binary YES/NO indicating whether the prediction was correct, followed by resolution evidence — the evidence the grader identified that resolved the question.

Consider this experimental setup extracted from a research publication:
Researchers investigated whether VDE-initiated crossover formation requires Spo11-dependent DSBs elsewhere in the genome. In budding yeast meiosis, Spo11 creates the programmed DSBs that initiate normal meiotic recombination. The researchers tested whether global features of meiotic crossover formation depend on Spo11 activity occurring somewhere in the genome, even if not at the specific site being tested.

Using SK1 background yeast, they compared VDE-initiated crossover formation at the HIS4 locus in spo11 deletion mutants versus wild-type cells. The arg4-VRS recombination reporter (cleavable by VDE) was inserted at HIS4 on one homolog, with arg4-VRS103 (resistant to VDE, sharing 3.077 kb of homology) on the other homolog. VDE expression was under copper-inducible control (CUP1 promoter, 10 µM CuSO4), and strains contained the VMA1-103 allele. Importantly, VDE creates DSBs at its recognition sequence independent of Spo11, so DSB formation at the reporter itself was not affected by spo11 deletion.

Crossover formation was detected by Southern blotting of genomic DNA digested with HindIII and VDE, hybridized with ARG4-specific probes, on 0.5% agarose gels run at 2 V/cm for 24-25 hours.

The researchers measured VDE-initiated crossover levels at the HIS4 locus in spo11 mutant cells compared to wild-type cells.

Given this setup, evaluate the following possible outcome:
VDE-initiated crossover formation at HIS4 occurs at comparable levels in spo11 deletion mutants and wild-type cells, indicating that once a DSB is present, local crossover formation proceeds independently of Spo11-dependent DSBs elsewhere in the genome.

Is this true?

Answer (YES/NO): NO